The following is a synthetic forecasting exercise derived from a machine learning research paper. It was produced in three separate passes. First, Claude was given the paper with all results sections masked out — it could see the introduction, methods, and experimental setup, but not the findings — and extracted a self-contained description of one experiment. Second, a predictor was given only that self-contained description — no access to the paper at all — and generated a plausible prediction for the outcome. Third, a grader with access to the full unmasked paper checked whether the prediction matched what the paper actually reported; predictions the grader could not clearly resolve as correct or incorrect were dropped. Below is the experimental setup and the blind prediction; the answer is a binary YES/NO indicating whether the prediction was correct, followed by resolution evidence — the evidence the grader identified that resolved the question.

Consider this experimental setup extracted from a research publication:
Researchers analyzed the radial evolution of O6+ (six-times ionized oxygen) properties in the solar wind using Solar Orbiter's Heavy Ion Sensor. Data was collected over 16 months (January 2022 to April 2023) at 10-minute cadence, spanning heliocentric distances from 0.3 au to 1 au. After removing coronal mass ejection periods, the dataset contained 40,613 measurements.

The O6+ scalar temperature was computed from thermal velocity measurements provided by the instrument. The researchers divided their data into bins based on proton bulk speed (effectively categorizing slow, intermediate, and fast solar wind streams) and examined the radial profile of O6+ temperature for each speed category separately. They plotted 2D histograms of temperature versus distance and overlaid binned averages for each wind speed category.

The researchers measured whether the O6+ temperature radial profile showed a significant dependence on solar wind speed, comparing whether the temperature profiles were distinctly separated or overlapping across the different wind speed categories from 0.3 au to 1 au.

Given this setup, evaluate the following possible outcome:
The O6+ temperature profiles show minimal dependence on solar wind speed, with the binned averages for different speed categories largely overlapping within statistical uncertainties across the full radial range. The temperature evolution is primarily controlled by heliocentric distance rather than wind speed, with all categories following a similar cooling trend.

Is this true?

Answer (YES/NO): NO